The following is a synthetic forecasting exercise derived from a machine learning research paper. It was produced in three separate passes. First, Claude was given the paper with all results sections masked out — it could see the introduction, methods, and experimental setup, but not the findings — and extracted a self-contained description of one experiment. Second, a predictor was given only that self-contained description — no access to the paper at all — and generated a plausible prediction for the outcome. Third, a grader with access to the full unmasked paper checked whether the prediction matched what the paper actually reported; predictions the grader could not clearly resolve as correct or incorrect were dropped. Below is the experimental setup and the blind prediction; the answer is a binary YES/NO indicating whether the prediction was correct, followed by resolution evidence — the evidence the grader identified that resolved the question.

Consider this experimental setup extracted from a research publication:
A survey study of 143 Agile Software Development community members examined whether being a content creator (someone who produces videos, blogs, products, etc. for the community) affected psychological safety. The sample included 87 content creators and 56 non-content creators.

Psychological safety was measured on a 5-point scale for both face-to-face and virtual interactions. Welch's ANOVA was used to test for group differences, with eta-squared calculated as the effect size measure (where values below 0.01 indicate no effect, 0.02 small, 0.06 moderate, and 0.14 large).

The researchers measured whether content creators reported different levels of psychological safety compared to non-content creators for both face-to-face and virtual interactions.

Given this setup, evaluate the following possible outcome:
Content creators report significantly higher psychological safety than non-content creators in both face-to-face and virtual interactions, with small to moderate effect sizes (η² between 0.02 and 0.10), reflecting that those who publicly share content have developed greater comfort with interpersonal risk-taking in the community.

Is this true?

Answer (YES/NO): NO